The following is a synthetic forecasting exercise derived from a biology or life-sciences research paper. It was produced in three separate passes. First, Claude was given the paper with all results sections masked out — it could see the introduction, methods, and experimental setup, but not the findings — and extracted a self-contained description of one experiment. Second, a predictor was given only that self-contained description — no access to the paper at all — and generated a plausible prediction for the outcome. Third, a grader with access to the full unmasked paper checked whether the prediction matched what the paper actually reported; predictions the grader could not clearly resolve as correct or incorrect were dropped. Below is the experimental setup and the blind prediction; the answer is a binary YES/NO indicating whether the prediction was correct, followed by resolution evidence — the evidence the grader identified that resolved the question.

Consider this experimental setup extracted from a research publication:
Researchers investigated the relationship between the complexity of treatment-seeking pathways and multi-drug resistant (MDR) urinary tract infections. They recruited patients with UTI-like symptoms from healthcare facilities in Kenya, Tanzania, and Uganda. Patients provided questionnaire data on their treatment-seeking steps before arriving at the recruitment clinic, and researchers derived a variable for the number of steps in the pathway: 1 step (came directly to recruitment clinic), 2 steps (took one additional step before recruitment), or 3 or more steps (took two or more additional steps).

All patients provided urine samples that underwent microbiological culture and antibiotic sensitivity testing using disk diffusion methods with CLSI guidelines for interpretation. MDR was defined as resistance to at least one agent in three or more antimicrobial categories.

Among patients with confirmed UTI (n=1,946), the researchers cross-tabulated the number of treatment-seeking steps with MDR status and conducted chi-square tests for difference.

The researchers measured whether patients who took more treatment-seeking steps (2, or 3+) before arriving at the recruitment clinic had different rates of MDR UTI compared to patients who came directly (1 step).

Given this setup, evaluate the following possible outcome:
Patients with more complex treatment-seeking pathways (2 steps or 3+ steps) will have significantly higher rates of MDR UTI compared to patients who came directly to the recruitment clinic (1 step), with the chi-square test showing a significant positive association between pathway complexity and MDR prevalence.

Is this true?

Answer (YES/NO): NO